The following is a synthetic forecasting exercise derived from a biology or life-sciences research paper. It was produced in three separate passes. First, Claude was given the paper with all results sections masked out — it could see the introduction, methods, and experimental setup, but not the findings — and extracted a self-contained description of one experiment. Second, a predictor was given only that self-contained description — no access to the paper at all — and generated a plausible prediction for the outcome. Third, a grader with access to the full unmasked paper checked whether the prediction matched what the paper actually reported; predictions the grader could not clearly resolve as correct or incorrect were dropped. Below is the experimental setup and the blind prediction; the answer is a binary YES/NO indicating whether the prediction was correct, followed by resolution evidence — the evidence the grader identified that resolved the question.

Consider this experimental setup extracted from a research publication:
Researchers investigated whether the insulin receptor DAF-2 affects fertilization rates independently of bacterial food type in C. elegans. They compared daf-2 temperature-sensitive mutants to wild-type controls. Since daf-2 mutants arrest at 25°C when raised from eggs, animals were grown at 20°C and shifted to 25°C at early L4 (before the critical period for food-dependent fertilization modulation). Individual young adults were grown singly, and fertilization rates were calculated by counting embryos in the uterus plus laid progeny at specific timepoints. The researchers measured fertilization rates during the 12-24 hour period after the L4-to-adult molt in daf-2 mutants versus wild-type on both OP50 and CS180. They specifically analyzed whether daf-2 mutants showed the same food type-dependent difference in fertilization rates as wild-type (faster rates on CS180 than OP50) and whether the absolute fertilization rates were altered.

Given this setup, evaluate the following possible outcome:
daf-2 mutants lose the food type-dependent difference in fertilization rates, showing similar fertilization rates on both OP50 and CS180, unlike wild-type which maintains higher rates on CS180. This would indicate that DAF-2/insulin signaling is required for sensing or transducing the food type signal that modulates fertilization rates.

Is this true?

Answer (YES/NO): NO